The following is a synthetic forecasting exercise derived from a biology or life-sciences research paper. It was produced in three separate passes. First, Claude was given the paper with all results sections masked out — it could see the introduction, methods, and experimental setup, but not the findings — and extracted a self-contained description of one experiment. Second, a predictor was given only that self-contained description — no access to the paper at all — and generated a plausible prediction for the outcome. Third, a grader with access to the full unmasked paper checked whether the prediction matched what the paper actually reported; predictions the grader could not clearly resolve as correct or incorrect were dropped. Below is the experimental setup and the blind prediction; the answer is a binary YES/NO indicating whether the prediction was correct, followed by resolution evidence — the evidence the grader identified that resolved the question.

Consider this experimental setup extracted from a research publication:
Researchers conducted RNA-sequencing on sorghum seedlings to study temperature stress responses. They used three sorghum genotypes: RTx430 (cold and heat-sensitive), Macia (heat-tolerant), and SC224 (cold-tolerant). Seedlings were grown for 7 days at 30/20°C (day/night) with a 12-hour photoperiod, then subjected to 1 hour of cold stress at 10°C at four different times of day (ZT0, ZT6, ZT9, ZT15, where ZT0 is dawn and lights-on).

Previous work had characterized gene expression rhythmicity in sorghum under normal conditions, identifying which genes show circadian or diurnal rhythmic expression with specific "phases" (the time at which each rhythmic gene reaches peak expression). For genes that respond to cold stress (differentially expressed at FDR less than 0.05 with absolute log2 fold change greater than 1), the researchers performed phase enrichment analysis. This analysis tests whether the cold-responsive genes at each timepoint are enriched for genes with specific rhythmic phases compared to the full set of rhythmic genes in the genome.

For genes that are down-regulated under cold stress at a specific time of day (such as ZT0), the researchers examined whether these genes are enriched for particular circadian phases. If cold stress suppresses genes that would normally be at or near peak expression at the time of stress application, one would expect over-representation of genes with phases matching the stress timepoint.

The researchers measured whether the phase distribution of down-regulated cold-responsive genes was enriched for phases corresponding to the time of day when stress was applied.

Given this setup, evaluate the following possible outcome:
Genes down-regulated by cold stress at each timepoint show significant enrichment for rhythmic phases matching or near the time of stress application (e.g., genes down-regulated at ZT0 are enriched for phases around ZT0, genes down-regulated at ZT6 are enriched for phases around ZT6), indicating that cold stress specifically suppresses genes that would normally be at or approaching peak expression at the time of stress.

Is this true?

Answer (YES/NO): YES